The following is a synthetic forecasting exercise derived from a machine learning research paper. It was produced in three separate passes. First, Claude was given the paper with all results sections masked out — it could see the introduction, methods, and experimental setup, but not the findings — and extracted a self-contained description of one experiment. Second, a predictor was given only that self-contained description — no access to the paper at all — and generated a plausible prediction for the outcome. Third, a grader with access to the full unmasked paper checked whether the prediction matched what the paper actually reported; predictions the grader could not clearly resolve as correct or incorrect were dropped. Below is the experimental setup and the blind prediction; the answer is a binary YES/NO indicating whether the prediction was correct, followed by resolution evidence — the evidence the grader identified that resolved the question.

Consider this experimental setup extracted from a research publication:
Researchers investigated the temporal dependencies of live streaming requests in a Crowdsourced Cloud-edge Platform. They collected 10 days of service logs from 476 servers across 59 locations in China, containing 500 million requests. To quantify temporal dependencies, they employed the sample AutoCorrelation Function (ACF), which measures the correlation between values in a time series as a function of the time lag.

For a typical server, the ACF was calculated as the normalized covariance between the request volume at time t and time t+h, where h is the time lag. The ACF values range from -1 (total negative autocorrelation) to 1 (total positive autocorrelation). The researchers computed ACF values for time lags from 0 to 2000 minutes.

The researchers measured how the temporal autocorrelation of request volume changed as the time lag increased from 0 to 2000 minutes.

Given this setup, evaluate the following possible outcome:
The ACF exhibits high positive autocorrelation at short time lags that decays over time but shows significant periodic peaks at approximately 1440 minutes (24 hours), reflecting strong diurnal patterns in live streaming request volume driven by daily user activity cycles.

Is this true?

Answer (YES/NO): YES